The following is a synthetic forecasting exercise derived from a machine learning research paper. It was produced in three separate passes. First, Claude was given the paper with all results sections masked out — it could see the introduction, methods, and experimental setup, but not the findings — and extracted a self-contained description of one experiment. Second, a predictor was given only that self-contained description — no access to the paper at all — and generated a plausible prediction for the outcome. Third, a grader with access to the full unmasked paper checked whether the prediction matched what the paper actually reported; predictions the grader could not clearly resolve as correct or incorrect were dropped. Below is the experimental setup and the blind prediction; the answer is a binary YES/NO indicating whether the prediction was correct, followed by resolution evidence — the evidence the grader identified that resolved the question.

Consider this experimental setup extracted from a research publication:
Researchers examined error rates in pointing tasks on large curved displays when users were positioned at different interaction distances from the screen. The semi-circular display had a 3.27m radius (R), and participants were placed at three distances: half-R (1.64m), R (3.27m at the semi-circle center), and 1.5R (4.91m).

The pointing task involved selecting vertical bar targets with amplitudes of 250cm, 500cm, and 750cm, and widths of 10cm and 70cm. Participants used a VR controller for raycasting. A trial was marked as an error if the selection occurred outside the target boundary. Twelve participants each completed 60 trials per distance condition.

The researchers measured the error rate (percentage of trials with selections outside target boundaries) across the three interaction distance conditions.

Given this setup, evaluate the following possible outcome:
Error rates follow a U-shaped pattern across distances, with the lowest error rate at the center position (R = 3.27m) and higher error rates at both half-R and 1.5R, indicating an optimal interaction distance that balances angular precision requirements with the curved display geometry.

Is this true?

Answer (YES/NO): NO